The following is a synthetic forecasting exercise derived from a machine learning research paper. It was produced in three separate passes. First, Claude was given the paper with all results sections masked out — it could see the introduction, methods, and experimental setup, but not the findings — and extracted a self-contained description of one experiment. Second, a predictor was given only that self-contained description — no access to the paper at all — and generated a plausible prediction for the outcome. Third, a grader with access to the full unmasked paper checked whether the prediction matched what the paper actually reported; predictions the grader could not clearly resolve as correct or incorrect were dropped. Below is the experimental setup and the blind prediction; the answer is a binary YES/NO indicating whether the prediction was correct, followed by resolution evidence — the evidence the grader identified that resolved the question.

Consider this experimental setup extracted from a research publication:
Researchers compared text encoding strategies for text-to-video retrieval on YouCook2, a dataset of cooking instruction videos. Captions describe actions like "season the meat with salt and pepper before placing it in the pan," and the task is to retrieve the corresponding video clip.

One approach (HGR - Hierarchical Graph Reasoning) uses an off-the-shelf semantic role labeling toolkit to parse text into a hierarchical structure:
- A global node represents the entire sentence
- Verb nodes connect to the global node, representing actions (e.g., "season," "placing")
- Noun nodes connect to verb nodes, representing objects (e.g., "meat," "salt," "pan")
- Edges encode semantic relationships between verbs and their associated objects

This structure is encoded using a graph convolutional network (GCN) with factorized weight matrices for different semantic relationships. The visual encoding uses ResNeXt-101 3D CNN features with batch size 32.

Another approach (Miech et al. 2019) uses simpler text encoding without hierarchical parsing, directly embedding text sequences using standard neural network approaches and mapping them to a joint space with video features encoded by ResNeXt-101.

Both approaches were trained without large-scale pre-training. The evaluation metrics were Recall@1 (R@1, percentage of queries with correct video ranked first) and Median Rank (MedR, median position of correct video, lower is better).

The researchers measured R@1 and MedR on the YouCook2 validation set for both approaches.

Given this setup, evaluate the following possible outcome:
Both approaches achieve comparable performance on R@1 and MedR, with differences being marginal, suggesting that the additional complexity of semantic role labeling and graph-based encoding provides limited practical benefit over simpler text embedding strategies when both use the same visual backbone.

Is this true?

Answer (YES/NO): NO